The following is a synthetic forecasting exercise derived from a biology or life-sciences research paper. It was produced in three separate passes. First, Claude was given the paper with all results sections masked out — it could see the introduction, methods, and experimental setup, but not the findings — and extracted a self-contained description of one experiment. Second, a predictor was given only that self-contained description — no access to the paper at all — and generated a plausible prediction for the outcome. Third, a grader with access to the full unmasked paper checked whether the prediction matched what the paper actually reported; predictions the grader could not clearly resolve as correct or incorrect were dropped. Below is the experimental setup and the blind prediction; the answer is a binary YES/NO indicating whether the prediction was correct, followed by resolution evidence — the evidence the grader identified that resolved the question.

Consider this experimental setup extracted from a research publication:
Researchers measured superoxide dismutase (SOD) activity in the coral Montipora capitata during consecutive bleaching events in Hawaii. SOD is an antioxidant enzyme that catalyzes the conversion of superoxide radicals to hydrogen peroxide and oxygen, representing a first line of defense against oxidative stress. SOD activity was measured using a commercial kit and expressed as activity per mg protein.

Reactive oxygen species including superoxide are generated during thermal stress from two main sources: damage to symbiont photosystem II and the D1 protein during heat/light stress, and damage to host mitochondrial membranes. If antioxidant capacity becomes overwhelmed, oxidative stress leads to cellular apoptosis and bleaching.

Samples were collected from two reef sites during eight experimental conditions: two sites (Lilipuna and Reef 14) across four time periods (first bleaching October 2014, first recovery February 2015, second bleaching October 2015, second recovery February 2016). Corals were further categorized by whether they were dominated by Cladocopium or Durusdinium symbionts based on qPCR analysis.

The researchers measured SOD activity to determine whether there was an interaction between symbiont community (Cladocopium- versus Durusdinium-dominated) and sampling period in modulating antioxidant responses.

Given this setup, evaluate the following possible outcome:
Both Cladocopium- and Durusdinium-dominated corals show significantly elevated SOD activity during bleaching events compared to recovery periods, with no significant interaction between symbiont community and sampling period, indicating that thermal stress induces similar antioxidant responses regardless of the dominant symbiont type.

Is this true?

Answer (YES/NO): NO